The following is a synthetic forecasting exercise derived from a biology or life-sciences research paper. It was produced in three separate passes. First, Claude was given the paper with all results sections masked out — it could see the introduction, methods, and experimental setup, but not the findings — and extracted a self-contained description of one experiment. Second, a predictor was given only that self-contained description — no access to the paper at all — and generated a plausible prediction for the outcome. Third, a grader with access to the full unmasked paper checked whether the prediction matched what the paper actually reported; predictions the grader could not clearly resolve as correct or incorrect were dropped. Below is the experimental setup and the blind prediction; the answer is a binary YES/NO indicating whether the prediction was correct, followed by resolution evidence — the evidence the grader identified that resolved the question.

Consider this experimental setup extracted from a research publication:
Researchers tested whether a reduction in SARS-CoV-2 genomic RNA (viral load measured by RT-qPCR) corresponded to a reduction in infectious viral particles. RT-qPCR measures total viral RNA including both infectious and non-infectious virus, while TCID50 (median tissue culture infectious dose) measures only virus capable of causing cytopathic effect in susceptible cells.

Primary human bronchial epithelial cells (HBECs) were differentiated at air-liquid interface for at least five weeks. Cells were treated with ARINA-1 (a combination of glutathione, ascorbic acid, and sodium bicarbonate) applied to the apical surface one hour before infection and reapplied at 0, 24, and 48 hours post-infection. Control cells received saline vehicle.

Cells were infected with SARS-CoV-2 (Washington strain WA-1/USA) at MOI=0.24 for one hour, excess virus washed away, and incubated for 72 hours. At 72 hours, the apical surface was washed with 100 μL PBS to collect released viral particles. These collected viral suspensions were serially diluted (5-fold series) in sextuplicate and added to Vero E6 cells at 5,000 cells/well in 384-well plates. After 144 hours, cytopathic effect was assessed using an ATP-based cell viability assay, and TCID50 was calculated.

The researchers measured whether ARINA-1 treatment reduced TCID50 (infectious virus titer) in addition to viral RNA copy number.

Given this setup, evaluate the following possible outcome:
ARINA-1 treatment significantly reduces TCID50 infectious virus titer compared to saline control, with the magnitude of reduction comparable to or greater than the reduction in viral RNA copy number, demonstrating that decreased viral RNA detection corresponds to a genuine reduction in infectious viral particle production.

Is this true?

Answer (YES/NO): YES